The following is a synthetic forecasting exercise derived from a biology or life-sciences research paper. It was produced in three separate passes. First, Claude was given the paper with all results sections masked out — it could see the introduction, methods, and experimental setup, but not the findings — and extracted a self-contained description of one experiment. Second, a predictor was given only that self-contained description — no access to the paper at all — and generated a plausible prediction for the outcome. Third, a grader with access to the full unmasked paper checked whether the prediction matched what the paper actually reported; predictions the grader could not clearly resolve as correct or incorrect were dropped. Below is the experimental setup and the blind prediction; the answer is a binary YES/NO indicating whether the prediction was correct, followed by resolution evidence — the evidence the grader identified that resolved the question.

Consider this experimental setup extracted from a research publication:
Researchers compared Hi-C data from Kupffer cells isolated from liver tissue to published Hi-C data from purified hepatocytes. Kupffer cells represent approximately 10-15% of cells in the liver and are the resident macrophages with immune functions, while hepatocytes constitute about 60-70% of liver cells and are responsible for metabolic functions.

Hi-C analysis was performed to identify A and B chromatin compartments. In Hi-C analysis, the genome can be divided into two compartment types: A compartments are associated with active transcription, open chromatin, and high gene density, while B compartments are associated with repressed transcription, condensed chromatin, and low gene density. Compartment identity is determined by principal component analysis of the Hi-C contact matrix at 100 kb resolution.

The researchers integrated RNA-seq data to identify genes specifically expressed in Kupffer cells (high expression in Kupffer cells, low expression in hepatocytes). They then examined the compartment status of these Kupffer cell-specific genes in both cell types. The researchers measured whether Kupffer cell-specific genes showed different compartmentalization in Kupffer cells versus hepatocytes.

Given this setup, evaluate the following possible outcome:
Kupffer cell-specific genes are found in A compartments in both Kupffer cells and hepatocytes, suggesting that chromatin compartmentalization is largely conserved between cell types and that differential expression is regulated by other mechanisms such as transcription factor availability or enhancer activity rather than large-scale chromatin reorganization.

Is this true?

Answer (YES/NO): NO